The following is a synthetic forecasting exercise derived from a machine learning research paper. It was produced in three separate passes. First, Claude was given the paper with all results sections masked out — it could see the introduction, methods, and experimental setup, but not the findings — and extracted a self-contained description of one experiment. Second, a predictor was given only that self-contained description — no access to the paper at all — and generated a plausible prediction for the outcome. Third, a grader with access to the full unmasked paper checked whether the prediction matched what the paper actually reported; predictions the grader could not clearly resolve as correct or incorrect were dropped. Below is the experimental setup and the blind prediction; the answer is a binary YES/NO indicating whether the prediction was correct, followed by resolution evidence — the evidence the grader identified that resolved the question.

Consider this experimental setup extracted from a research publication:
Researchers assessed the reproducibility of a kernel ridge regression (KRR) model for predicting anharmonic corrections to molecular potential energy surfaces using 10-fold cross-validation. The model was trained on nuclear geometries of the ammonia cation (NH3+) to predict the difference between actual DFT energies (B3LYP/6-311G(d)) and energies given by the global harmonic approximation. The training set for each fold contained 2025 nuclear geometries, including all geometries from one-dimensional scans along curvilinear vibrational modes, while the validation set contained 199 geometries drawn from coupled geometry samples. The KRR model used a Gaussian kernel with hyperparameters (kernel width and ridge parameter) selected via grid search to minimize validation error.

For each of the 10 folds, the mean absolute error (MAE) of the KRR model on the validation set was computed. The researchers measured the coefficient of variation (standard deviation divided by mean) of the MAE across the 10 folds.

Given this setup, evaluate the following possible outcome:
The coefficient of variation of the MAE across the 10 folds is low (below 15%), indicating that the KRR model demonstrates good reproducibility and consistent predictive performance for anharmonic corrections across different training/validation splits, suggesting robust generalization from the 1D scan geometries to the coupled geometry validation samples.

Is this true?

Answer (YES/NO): NO